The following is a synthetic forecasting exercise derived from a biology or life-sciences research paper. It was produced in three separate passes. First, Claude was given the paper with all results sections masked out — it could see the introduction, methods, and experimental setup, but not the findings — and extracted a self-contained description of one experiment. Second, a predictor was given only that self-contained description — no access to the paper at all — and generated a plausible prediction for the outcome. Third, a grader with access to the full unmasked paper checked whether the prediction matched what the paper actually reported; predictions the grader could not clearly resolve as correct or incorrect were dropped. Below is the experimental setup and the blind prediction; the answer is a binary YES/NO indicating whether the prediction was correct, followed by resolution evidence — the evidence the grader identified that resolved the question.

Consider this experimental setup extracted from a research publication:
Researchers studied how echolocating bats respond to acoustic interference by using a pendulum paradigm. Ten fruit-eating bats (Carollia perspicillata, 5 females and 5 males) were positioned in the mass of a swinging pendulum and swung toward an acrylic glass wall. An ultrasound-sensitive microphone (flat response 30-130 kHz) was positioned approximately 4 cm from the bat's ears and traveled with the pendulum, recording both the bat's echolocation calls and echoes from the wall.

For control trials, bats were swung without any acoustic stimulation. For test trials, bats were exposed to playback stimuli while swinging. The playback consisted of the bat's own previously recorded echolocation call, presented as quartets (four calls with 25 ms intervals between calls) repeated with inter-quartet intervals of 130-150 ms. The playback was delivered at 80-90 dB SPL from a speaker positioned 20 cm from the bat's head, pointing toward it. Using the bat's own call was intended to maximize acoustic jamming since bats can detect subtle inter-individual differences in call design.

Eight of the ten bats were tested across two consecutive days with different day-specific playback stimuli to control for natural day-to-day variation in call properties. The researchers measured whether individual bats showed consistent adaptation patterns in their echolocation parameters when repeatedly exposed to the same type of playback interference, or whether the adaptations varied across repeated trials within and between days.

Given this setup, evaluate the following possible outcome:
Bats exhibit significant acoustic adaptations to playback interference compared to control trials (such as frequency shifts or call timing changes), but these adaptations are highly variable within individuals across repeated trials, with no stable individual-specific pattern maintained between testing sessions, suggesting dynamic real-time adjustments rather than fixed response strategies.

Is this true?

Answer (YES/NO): YES